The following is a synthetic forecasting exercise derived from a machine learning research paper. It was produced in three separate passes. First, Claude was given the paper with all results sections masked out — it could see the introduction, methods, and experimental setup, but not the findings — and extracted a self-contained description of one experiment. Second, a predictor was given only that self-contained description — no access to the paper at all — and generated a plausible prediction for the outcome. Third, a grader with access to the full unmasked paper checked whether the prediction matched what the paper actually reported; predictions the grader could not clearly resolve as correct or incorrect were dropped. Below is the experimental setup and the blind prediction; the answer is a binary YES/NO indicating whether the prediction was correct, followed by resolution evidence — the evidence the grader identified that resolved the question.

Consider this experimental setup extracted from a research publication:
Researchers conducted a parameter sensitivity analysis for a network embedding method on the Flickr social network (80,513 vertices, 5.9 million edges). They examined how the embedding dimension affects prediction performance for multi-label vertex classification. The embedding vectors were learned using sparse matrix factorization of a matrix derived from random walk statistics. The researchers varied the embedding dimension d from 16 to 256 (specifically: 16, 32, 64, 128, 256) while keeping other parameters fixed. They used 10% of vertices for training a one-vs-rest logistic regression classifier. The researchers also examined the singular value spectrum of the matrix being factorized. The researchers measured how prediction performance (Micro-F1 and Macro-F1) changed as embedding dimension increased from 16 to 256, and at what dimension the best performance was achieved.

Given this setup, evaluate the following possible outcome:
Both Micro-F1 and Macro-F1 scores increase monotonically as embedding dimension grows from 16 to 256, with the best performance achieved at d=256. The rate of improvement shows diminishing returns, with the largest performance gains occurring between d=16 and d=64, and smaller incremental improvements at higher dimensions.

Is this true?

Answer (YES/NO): NO